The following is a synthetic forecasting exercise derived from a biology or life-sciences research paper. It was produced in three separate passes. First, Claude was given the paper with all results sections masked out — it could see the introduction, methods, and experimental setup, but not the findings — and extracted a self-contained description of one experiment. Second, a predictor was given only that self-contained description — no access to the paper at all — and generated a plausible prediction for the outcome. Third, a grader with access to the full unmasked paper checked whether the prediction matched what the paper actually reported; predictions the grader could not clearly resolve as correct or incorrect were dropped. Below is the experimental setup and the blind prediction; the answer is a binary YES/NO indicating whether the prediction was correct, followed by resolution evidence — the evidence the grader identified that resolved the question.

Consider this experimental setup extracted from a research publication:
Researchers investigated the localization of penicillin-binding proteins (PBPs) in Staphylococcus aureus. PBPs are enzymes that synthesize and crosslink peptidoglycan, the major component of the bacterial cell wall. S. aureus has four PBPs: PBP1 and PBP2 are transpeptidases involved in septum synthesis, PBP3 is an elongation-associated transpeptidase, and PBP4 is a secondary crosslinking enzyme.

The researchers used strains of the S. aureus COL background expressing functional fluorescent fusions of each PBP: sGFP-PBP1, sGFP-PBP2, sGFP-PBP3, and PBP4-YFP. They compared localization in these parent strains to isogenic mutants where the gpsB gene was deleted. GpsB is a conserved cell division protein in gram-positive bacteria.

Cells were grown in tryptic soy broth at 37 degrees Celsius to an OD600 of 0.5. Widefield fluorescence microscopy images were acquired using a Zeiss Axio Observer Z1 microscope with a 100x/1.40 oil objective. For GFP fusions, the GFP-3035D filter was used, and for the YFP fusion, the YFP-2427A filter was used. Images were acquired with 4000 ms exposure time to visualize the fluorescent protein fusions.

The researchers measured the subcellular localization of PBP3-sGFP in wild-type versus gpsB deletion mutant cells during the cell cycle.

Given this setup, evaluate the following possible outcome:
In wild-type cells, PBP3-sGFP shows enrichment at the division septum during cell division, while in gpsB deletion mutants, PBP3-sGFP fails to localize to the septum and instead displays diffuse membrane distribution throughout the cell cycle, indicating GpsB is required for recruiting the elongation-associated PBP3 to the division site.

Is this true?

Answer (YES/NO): NO